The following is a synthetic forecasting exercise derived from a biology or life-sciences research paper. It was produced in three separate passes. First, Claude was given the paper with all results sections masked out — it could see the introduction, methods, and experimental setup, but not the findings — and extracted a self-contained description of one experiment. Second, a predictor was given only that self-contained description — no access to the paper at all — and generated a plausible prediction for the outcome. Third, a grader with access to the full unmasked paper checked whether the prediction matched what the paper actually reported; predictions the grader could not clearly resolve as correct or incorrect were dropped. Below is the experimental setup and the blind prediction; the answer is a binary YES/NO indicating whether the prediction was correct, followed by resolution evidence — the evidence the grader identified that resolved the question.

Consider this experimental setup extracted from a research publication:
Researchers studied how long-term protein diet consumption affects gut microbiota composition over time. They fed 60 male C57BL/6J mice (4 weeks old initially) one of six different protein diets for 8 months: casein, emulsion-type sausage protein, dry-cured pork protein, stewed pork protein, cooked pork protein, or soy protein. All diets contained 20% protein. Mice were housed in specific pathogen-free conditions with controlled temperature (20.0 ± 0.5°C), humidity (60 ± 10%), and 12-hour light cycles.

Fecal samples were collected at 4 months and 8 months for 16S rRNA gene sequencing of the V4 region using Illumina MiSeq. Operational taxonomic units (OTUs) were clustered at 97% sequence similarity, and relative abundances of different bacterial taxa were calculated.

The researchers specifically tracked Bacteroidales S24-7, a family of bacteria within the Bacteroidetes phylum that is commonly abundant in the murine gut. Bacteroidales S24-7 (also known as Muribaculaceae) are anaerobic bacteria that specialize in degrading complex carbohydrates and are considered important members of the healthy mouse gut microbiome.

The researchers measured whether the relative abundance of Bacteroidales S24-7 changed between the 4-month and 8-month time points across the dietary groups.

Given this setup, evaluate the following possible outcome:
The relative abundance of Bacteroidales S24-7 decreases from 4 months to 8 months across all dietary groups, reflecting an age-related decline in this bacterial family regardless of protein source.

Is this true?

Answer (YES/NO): NO